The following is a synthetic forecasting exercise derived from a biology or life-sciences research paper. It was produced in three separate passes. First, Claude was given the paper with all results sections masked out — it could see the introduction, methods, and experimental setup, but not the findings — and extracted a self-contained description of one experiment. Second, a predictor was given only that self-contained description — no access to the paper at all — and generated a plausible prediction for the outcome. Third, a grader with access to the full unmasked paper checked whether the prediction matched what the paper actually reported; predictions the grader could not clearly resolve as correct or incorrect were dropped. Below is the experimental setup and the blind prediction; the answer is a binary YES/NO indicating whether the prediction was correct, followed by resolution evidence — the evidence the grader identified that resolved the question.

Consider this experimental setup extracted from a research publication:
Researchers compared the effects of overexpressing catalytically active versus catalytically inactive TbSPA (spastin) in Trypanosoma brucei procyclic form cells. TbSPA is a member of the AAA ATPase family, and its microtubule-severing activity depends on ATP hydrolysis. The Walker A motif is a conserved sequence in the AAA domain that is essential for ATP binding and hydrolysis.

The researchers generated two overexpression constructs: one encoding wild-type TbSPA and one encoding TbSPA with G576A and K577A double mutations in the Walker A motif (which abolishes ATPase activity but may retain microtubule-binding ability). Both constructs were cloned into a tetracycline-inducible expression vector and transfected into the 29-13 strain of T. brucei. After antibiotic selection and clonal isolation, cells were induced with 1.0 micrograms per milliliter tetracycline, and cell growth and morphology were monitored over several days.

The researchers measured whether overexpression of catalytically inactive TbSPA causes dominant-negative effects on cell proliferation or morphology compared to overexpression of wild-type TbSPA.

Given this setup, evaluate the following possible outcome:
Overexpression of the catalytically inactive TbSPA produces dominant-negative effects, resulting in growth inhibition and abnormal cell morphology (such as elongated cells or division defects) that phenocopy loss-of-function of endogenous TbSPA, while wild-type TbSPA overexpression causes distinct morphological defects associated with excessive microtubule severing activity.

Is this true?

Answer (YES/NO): NO